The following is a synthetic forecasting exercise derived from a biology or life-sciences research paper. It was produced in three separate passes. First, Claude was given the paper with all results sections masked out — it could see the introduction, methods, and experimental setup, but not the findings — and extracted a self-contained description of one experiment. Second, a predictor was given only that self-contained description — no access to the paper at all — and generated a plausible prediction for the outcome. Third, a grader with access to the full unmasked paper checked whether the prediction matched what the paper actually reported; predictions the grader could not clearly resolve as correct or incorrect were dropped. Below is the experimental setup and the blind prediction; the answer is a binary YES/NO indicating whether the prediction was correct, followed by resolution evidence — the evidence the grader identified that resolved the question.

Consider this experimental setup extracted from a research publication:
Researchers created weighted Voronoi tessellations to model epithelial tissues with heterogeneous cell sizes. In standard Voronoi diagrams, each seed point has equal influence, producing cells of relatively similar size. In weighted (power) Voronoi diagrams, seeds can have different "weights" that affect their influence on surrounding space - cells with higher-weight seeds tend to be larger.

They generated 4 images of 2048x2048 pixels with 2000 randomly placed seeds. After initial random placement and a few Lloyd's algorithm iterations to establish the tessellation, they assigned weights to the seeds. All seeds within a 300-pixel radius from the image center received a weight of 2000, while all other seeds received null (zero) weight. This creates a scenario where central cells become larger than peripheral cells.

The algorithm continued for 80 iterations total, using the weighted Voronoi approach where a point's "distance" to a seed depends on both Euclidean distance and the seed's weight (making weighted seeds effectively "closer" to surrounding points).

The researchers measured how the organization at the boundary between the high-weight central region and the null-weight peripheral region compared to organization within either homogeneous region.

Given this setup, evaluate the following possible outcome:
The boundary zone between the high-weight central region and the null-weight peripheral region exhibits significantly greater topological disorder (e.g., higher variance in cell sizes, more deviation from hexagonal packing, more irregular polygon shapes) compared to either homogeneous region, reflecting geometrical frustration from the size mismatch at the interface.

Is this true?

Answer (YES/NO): NO